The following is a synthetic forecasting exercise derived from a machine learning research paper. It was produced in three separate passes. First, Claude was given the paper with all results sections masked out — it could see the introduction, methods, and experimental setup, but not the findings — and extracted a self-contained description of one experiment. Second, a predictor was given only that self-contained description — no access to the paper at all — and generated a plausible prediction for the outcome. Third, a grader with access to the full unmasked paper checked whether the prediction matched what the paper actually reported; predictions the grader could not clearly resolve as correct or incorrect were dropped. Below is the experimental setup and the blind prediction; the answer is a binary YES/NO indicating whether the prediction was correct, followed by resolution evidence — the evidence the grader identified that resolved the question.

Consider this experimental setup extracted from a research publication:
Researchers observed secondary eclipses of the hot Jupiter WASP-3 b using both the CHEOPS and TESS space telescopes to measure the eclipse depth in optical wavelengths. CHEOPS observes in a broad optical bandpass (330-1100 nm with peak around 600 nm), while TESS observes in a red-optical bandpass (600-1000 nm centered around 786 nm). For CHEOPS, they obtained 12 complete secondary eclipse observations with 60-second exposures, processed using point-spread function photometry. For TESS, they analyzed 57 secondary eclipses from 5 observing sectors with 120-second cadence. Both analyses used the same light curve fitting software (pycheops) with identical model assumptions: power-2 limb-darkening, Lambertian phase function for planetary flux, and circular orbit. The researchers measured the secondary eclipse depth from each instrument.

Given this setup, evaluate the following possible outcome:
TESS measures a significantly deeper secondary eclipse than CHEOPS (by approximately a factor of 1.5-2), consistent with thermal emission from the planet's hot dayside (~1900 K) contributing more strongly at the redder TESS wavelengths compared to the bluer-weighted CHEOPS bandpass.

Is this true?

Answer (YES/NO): NO